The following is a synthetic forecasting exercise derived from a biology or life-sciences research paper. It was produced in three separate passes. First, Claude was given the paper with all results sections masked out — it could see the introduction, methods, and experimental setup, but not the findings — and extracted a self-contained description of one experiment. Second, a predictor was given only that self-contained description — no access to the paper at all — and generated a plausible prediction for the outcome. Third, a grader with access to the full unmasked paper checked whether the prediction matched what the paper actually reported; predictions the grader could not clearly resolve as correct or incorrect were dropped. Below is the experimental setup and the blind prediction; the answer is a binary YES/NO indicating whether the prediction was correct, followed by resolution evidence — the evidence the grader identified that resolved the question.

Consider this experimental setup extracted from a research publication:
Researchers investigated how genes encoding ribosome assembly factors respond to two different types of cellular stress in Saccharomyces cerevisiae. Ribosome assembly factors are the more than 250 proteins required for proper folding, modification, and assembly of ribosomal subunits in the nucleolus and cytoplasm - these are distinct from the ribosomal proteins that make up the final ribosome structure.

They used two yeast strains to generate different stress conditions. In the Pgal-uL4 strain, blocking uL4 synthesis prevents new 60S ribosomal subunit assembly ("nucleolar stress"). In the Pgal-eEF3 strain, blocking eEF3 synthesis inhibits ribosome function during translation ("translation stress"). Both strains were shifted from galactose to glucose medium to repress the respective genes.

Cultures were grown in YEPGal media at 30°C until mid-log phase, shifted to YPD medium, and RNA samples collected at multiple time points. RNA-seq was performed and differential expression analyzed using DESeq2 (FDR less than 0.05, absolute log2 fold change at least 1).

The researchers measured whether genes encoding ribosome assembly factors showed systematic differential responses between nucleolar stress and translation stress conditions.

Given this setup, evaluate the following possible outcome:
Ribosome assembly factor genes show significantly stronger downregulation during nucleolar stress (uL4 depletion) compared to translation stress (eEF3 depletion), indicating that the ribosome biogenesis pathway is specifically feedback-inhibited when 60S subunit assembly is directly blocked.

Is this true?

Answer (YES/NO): NO